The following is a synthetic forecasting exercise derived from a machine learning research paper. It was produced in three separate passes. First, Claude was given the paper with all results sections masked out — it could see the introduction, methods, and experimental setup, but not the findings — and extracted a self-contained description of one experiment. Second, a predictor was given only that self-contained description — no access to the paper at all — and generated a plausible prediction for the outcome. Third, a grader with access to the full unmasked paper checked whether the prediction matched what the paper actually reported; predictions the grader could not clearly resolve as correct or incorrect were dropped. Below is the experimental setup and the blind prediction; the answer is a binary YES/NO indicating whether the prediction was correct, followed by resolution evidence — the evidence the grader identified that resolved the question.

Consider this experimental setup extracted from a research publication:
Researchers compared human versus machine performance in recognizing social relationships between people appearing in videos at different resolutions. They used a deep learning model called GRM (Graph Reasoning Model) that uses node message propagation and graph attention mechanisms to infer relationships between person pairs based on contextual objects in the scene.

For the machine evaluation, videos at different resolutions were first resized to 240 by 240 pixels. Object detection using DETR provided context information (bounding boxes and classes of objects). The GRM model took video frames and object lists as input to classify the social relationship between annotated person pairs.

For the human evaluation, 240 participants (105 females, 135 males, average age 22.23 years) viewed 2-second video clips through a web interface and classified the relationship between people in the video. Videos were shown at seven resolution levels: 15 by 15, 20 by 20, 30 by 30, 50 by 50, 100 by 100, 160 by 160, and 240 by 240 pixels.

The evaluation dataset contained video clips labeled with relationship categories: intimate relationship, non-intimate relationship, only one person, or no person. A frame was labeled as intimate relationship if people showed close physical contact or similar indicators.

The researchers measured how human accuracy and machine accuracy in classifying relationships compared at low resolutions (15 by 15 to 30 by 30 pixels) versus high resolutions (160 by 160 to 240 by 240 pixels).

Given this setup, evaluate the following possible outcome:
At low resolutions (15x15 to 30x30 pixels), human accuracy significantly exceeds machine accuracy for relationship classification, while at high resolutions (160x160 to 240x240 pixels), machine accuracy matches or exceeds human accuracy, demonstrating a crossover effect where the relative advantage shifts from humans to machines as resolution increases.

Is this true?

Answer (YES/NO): NO